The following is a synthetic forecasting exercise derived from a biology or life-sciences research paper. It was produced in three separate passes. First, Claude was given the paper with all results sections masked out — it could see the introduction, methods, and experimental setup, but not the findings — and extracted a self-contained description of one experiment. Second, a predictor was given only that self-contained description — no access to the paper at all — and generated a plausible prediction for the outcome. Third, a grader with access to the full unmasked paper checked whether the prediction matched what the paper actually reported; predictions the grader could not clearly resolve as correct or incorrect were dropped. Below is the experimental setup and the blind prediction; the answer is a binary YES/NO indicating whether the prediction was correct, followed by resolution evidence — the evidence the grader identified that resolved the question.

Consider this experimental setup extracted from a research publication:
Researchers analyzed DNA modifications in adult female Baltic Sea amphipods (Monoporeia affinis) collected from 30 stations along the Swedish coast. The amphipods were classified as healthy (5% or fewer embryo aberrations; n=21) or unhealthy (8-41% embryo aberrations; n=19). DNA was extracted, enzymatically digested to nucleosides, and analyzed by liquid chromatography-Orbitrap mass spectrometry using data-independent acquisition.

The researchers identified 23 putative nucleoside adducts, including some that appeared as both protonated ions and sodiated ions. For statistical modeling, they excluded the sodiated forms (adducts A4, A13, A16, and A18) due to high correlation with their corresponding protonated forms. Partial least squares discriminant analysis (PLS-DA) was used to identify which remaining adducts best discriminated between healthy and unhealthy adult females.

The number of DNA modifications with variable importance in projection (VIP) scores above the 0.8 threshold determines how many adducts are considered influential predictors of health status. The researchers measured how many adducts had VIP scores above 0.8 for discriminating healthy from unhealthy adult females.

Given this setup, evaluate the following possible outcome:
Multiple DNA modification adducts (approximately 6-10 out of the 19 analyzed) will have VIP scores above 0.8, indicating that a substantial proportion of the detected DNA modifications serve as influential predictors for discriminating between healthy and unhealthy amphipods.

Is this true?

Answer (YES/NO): YES